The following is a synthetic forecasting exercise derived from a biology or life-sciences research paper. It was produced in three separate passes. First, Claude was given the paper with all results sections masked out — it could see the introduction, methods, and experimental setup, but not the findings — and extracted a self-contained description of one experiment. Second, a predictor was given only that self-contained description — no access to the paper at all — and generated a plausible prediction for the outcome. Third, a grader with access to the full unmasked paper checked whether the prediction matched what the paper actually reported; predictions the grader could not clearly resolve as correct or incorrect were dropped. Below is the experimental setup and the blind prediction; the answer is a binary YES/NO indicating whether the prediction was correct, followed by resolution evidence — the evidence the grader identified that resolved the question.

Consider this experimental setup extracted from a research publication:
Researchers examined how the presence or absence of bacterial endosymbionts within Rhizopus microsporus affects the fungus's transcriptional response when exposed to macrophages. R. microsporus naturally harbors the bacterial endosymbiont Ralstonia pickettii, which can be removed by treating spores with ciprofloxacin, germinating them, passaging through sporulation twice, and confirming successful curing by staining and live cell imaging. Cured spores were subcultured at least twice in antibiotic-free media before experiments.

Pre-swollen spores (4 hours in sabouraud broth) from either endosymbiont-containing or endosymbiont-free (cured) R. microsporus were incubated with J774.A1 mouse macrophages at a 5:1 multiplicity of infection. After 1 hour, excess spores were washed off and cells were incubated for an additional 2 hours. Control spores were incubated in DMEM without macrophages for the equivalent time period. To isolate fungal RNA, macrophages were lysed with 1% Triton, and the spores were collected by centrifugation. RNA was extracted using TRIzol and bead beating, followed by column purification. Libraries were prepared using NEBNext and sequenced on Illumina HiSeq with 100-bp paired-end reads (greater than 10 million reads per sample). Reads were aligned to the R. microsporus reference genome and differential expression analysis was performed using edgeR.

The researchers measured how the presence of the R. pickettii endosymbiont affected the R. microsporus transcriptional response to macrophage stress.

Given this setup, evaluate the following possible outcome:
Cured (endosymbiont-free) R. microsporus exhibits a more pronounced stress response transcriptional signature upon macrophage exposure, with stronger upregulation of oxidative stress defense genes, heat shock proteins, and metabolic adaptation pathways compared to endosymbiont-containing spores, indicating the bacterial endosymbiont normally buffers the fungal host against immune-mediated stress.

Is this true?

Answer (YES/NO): NO